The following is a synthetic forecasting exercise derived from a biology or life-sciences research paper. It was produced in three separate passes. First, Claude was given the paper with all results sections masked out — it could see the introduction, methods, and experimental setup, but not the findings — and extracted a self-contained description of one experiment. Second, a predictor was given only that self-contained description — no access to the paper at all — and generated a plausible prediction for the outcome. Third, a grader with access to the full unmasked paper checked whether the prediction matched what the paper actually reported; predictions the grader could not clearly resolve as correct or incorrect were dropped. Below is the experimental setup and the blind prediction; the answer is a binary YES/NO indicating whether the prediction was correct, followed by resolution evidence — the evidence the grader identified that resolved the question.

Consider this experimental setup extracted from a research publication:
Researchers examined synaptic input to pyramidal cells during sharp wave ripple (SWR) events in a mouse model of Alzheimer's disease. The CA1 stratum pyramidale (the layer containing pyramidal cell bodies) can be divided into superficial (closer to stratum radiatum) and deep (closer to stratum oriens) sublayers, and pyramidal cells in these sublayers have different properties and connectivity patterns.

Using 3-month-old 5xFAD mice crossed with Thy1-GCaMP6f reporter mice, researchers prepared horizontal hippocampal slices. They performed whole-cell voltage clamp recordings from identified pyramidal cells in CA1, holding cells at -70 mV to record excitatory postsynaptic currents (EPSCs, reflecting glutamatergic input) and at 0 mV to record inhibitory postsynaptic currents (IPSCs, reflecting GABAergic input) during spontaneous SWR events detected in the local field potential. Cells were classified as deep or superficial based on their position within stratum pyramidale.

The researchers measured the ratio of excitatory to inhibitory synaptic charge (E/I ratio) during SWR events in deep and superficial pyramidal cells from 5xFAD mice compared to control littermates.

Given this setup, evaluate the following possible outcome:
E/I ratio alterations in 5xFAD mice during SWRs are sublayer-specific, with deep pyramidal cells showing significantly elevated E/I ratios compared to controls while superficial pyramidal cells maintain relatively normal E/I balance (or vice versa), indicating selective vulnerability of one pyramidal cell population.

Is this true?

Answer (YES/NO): YES